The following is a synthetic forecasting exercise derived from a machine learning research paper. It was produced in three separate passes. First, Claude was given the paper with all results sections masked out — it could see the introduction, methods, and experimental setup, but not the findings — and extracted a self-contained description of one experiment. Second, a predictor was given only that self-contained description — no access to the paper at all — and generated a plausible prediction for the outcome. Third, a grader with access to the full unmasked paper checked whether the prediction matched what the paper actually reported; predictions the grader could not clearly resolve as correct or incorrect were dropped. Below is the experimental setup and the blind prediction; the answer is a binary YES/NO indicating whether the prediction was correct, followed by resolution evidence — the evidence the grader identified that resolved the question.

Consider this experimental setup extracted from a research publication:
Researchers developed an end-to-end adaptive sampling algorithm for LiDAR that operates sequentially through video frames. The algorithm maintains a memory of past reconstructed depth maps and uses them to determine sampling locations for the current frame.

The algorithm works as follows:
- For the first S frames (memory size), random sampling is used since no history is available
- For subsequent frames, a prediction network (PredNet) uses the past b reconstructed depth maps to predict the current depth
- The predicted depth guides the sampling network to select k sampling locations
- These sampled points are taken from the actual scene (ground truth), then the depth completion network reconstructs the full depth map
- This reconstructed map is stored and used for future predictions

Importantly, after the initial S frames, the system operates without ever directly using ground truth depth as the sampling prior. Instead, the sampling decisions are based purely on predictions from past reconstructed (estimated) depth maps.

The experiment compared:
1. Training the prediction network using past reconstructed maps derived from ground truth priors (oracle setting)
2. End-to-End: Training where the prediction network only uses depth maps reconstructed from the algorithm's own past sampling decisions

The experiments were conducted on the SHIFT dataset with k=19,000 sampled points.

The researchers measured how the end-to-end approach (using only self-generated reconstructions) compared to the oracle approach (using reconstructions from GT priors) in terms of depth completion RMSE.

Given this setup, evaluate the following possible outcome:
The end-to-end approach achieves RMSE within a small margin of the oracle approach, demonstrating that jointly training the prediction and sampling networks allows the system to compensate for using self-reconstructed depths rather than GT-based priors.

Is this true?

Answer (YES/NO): NO